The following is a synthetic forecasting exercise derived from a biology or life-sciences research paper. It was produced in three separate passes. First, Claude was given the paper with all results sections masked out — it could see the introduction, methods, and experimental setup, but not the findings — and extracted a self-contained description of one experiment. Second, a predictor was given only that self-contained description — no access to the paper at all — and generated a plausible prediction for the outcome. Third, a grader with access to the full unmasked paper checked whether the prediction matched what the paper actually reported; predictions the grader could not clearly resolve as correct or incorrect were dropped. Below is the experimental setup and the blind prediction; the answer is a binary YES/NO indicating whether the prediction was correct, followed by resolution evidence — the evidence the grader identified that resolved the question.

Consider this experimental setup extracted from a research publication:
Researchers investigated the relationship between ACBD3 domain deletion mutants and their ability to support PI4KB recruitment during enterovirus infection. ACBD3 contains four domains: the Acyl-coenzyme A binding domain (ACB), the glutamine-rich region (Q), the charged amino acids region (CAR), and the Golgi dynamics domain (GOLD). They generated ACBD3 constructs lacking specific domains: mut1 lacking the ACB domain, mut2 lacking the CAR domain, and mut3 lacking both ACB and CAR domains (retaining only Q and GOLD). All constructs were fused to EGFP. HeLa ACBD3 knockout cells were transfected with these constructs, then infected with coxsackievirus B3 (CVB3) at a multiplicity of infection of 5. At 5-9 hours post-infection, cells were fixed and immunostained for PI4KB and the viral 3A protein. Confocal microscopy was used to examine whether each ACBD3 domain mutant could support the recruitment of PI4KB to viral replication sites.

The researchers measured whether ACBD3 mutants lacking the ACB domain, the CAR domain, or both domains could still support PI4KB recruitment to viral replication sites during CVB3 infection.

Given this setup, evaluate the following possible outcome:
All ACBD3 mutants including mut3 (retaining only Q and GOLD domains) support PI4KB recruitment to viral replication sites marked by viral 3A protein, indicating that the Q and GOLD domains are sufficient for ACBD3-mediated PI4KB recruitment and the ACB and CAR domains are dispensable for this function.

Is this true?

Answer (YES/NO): NO